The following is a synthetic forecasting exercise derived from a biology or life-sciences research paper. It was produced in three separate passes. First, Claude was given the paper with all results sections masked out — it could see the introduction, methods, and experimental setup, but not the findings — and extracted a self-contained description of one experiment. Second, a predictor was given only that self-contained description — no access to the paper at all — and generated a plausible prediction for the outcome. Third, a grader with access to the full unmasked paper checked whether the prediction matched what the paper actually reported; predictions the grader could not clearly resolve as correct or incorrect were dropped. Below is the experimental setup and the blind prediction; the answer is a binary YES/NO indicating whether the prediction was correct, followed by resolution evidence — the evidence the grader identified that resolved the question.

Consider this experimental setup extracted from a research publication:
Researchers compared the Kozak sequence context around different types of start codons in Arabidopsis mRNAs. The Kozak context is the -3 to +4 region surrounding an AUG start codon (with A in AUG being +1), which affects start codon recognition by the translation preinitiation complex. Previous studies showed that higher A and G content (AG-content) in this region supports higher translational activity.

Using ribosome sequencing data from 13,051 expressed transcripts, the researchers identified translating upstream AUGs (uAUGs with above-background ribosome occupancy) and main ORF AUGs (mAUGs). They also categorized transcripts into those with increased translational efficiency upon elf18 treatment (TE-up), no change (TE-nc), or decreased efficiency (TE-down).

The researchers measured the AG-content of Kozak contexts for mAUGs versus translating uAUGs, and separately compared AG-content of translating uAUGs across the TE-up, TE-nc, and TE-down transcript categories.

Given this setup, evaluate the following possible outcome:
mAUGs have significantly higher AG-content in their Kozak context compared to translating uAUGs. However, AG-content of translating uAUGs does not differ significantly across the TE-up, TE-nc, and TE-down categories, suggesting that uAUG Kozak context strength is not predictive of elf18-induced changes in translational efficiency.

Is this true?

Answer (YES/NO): YES